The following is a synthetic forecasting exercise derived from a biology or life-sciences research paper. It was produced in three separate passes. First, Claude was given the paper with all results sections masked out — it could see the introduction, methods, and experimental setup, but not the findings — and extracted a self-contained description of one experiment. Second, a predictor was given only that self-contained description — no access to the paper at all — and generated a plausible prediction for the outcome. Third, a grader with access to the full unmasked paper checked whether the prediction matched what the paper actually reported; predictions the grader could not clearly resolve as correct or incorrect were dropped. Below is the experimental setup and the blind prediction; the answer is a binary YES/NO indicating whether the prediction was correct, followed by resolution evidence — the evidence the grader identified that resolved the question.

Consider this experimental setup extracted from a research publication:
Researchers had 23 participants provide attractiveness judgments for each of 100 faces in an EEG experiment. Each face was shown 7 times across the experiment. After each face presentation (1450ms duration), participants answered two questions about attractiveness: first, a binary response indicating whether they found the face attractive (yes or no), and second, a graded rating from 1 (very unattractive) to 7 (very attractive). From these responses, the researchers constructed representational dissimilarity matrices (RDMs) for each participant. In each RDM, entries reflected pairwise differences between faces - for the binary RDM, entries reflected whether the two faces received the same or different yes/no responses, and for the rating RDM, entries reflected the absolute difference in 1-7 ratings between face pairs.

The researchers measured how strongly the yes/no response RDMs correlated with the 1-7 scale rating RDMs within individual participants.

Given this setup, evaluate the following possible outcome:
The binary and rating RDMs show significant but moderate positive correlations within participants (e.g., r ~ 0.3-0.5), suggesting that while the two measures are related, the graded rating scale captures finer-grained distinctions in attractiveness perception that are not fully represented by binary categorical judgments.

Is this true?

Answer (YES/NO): NO